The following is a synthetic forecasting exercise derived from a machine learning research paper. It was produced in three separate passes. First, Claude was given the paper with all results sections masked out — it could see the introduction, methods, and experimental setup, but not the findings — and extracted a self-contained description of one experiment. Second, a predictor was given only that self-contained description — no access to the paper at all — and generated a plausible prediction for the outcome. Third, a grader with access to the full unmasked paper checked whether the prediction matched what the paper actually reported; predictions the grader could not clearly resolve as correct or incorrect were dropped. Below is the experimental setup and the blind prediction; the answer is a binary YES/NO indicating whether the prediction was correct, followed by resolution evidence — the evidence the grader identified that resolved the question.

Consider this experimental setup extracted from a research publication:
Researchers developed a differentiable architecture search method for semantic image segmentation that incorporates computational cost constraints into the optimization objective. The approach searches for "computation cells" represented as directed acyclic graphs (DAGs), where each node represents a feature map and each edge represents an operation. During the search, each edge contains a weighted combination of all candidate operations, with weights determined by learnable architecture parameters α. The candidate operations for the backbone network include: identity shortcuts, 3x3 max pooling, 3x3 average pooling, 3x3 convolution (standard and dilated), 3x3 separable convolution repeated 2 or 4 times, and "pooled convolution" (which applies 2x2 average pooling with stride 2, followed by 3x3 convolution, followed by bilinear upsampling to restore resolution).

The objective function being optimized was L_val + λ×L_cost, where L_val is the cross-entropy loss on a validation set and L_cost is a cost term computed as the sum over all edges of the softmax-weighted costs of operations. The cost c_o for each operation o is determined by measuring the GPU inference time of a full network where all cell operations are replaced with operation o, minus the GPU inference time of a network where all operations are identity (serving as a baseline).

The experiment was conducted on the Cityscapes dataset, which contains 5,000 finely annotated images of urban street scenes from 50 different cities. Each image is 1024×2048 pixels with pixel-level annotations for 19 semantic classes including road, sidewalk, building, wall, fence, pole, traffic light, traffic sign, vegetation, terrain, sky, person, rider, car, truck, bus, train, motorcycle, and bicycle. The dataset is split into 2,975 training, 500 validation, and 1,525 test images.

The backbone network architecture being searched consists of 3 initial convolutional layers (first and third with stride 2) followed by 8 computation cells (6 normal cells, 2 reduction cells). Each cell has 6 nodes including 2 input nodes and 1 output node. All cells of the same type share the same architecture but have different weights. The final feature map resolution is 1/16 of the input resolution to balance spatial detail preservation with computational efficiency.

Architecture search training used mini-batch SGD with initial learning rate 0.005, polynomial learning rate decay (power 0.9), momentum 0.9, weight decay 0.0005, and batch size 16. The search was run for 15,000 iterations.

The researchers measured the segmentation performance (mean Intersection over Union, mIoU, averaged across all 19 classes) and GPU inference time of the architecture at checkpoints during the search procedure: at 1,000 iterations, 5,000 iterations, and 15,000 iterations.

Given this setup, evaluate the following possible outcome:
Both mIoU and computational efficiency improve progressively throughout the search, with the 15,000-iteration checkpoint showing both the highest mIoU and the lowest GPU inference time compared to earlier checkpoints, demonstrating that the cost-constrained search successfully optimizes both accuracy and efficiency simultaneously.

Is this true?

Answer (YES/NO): NO